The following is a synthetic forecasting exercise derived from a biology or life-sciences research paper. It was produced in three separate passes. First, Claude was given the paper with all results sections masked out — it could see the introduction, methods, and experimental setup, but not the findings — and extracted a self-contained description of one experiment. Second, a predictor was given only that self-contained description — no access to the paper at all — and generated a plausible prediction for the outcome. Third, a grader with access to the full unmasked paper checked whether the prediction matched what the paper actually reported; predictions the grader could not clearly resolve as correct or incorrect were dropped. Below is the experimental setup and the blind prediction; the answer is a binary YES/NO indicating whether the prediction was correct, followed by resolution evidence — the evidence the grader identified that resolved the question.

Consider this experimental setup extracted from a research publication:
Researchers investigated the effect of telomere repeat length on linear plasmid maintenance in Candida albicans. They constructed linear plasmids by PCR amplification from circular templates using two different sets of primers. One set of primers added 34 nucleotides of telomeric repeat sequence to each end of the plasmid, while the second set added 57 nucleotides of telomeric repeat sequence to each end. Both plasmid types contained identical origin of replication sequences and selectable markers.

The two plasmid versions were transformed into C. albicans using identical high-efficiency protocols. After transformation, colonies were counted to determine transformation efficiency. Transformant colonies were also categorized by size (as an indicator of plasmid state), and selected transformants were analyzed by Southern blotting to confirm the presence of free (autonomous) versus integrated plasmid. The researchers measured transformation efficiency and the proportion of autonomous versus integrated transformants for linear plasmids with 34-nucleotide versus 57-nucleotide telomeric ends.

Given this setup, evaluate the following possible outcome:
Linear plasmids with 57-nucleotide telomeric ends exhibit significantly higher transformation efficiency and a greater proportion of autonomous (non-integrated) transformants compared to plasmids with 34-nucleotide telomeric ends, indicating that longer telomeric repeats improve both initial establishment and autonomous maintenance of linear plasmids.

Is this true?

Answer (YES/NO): NO